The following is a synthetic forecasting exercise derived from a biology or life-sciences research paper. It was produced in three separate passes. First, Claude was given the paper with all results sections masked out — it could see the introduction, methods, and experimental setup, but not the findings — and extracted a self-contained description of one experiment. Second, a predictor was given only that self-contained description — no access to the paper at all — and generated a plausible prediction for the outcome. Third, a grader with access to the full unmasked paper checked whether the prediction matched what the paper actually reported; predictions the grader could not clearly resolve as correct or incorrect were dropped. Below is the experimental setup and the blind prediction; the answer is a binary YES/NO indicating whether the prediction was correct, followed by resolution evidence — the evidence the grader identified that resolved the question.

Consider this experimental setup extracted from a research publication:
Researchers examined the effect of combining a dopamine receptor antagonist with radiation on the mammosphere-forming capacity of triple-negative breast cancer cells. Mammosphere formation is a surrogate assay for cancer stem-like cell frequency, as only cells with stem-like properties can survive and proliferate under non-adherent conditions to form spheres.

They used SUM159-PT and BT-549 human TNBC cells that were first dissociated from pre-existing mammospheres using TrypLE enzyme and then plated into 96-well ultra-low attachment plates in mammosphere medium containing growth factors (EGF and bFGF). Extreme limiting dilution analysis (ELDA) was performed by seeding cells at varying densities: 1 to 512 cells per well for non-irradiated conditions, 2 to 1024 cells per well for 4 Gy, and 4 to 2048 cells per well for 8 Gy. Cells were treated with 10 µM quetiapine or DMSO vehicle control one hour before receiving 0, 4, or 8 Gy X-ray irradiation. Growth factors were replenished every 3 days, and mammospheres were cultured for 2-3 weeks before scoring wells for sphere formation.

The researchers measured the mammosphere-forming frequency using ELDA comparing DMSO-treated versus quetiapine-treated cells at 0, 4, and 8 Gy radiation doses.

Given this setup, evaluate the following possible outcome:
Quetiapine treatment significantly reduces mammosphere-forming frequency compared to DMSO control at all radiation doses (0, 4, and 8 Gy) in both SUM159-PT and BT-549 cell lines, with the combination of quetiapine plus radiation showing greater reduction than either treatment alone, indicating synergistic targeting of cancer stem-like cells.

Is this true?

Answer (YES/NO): NO